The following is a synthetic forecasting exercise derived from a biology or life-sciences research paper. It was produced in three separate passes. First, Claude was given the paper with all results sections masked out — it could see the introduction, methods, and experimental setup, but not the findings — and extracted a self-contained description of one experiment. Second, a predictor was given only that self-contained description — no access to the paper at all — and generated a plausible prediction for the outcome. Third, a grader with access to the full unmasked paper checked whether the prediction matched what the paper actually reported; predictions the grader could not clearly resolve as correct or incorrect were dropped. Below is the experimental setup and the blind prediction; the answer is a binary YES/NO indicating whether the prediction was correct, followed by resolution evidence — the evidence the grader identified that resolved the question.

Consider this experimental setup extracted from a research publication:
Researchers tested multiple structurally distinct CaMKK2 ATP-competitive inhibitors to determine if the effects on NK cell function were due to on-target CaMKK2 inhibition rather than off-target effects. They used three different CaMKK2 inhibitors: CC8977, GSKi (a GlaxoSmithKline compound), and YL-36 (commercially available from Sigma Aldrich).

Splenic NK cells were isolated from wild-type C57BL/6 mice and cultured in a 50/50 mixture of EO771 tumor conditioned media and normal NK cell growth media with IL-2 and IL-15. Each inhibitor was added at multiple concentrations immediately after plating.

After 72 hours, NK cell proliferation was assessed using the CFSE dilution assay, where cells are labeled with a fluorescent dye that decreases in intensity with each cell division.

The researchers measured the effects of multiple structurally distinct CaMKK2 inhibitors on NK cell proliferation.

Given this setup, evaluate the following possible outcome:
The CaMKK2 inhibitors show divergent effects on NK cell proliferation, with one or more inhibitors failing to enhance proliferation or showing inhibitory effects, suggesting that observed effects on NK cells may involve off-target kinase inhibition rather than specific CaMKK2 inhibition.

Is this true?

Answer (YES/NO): NO